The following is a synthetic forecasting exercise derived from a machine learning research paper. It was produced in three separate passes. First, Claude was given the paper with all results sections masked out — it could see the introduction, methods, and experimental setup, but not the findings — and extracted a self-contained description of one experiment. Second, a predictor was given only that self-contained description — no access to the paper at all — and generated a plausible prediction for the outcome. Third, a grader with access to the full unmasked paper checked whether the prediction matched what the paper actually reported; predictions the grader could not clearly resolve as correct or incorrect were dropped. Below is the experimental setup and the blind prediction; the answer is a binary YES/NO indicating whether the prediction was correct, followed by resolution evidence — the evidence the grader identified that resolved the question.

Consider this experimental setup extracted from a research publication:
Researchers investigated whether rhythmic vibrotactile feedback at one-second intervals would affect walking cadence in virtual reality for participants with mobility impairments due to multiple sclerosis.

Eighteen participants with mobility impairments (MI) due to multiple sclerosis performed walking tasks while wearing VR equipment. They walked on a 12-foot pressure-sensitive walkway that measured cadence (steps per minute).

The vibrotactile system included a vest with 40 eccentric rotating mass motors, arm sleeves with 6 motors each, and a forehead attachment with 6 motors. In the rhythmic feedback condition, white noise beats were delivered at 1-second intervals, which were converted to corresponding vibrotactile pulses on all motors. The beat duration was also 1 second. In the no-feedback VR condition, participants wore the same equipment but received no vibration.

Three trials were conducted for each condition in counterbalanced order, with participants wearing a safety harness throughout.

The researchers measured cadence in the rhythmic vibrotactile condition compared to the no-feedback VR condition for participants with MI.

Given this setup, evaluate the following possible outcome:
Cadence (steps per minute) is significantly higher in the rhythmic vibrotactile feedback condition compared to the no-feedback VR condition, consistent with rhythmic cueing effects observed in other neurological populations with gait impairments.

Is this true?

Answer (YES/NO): YES